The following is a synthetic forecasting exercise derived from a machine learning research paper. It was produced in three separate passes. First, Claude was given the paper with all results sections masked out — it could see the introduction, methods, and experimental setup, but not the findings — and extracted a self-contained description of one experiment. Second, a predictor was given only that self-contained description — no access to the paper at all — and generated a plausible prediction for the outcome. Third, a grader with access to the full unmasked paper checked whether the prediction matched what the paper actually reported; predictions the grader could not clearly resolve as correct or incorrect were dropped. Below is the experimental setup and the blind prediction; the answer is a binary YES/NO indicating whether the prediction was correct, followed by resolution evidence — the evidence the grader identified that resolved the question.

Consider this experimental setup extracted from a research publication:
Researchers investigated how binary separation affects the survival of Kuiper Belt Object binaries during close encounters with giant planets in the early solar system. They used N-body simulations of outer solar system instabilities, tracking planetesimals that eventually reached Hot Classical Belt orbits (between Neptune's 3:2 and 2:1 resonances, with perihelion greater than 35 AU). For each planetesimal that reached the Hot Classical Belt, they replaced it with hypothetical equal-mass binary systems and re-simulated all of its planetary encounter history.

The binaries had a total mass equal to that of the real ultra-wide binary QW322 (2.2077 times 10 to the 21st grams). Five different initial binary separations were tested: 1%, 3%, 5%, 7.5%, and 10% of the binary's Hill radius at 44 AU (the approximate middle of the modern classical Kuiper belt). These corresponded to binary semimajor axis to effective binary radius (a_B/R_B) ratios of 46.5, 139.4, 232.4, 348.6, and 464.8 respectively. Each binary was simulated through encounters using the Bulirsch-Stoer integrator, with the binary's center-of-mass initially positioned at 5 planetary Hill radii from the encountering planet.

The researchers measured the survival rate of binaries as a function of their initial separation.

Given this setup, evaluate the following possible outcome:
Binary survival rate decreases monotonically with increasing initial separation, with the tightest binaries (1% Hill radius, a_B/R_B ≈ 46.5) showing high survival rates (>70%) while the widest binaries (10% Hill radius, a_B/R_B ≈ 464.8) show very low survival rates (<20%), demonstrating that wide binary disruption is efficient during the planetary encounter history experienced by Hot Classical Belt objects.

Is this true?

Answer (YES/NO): NO